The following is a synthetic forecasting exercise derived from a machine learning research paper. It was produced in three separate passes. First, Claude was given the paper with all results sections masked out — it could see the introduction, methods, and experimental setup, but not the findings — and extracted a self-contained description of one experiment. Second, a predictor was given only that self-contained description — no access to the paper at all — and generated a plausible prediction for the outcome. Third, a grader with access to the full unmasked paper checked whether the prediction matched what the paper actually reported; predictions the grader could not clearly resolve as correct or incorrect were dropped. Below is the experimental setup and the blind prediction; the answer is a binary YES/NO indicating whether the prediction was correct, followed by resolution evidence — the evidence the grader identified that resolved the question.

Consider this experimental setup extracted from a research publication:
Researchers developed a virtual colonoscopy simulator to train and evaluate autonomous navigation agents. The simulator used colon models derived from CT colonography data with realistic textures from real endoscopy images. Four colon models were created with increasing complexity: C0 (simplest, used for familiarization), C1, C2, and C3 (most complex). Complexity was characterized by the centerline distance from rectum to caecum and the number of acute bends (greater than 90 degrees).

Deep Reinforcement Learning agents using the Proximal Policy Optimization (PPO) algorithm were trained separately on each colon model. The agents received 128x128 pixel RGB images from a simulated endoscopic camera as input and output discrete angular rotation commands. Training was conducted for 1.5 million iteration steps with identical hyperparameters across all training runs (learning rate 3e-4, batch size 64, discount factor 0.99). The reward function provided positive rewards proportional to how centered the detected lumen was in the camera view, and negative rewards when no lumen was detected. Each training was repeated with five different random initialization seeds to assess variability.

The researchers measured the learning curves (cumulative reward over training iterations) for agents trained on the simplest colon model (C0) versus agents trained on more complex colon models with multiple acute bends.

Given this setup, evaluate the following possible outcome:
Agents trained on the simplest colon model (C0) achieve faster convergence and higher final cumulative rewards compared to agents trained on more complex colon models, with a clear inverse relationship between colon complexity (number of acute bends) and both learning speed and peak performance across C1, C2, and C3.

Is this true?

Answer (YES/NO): NO